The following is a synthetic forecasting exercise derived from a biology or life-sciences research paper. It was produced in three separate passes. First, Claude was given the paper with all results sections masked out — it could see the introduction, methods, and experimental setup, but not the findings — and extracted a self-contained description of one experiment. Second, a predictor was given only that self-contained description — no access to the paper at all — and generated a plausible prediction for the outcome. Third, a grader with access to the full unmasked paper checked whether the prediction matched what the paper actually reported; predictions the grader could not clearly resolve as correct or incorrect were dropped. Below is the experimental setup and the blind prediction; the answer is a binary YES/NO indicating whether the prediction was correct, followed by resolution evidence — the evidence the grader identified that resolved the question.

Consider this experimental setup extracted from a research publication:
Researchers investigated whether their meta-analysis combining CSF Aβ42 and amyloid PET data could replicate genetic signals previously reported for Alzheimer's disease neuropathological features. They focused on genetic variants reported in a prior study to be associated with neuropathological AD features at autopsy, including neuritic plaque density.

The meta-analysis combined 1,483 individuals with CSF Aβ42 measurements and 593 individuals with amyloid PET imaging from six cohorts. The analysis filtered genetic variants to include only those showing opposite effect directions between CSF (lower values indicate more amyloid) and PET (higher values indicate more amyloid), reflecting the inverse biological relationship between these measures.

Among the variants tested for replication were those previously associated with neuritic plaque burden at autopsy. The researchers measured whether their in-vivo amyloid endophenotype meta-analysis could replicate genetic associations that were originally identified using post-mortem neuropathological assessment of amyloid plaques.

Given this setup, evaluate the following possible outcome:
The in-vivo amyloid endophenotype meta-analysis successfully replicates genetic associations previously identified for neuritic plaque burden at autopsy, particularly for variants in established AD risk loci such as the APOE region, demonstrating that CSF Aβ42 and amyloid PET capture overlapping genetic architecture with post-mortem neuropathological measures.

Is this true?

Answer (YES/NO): YES